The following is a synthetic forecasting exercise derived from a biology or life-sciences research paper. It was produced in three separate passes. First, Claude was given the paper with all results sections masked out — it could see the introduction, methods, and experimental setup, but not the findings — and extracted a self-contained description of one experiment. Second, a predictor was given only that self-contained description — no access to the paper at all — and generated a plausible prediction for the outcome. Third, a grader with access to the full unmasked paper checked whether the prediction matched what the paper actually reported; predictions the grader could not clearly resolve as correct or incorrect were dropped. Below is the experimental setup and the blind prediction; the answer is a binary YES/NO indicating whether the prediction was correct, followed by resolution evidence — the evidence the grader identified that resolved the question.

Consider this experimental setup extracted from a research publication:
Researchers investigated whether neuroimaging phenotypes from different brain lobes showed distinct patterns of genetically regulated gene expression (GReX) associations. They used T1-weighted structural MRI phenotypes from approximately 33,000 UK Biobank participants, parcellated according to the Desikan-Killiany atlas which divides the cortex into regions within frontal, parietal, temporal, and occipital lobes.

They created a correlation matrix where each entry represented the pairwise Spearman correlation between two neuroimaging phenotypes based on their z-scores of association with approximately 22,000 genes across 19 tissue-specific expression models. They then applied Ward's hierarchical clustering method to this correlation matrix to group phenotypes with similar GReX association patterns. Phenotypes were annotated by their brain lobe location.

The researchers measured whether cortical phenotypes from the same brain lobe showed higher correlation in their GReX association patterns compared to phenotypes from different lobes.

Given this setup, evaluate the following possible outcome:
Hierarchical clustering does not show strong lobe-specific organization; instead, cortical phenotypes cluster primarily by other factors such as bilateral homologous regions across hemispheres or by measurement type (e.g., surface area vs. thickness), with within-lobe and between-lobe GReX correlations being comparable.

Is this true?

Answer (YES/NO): NO